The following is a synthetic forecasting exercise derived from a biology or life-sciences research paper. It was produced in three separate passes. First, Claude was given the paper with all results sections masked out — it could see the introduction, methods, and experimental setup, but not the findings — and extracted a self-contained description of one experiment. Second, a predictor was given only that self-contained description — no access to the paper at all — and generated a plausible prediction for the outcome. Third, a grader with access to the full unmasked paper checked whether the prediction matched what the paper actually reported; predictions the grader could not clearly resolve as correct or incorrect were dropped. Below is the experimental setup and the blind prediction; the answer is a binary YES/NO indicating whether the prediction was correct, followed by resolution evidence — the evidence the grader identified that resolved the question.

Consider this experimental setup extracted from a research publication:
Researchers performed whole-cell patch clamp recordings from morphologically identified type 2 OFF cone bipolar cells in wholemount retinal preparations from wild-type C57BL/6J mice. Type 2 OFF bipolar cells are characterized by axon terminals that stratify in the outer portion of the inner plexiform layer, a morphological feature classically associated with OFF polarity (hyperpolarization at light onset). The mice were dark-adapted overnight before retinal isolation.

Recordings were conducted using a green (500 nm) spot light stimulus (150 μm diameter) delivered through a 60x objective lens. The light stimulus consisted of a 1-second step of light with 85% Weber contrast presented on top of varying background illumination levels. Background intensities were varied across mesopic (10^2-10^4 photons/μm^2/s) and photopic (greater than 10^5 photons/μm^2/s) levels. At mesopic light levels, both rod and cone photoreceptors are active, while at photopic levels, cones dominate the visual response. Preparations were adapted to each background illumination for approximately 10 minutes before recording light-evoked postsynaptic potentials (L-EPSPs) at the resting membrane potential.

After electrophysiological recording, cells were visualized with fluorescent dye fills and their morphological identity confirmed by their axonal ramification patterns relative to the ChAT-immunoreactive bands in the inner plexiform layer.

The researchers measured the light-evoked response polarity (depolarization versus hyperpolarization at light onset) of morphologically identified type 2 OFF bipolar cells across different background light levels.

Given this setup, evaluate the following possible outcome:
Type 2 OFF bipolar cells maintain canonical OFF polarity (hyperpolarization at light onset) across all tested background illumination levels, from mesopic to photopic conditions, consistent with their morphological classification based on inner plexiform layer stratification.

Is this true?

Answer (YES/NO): NO